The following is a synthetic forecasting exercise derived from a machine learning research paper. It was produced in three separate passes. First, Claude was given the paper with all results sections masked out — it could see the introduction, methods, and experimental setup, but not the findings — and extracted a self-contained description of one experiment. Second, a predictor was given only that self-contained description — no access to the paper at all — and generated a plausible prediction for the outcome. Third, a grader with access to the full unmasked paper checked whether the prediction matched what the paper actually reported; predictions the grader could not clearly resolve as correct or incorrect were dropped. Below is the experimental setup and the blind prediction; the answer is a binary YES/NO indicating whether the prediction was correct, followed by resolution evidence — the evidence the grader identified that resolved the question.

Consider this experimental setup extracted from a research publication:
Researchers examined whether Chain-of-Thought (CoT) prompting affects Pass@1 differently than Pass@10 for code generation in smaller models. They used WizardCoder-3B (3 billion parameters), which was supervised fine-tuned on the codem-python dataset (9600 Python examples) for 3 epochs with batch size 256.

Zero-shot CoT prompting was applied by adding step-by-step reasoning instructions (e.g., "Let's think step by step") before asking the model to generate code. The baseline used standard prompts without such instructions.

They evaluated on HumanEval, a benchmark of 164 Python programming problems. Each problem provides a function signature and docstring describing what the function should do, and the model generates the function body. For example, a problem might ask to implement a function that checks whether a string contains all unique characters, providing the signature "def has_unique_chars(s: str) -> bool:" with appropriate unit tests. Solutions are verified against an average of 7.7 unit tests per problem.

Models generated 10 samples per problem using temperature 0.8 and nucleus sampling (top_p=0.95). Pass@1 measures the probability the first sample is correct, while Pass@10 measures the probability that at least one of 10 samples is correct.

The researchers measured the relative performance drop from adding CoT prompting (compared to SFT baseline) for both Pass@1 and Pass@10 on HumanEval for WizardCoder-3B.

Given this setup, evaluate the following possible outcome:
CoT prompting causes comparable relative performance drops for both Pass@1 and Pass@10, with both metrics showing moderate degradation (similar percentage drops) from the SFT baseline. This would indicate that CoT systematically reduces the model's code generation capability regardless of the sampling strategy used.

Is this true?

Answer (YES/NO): NO